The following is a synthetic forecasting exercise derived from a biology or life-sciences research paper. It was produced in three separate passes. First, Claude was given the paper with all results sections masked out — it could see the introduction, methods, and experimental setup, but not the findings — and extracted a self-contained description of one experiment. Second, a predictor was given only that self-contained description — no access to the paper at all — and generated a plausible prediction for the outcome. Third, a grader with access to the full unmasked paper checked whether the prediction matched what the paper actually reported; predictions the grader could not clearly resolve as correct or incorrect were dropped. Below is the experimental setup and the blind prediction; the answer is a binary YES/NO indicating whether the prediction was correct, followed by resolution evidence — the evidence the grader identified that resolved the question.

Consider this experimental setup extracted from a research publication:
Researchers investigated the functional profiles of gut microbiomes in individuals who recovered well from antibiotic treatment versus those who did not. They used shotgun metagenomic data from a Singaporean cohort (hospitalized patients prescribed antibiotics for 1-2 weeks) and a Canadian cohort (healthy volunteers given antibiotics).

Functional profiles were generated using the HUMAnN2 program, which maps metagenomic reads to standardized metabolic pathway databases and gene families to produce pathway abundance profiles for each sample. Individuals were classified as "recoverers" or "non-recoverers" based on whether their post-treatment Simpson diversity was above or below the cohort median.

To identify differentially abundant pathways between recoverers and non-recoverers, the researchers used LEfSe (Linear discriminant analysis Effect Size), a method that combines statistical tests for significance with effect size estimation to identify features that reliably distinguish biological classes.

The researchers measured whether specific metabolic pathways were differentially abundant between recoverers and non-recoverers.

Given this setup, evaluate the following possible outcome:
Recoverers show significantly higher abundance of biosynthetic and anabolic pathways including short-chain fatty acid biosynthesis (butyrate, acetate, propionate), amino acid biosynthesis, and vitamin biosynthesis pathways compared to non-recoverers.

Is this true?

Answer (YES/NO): NO